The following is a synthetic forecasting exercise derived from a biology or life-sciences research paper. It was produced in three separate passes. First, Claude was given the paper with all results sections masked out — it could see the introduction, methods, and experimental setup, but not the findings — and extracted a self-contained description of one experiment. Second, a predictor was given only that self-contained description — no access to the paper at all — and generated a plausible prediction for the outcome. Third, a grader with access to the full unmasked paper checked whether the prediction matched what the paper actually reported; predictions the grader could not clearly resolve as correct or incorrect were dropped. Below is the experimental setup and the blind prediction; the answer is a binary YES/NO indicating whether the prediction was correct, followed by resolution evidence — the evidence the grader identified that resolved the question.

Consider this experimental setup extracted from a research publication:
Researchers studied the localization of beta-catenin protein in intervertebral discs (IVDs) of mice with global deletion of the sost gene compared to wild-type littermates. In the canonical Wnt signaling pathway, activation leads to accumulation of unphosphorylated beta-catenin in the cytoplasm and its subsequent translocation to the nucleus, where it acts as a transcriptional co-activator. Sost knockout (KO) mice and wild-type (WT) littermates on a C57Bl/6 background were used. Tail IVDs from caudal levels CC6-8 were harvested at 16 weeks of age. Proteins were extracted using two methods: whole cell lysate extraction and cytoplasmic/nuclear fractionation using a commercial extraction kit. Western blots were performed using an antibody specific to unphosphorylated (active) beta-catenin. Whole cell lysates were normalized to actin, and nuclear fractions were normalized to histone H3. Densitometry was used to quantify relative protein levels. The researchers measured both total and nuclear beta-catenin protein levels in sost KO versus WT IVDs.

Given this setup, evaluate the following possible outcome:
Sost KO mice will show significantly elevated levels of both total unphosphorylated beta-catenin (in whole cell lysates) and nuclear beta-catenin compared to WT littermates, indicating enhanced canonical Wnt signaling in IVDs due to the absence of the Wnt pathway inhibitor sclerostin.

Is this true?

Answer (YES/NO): NO